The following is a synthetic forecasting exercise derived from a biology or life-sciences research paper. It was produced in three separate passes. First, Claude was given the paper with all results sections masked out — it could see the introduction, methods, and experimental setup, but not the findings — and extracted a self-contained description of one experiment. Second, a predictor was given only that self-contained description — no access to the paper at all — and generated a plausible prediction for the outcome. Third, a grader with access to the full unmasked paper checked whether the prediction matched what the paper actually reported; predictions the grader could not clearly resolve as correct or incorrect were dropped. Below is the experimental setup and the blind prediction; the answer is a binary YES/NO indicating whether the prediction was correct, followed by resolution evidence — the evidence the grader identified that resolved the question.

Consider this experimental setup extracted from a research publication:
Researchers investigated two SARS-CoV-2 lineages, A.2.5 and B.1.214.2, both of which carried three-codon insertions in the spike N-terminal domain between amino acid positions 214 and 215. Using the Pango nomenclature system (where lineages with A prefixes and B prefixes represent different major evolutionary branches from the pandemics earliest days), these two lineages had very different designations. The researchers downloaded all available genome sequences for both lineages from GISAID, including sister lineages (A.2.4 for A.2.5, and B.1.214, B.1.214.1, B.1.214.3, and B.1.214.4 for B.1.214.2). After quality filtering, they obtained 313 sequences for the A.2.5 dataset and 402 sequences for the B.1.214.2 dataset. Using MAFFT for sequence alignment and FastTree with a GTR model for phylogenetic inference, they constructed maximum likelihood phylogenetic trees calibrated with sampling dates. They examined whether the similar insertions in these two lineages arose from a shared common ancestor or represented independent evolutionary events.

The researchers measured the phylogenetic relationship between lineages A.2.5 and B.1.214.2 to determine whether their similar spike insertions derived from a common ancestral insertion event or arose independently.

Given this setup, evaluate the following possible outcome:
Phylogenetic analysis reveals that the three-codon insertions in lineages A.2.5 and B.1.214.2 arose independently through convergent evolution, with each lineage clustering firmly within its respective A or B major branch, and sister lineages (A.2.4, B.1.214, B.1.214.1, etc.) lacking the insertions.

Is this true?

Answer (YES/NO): YES